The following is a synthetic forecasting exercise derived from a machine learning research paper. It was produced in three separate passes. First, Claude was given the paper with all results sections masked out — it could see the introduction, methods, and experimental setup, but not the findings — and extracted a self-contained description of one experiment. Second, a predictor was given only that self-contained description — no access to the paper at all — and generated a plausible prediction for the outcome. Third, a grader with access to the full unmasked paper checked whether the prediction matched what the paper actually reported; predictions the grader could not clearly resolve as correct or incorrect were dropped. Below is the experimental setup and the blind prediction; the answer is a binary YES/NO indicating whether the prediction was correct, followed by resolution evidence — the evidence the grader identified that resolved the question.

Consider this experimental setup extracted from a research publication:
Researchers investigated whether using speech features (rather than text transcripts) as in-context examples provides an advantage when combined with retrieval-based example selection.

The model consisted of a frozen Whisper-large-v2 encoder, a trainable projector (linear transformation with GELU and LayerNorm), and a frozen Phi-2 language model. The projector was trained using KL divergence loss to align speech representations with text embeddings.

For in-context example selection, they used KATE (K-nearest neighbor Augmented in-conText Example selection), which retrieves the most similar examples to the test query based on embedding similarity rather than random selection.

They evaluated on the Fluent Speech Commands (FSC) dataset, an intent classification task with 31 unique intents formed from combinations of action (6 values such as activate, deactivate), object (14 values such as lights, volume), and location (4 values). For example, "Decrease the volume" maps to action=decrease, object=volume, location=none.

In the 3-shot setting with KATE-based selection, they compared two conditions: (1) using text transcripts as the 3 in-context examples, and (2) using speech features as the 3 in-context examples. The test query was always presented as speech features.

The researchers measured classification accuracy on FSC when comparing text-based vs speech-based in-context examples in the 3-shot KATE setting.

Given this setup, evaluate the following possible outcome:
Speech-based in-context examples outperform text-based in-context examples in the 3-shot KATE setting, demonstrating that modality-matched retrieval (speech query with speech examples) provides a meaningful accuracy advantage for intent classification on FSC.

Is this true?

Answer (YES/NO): YES